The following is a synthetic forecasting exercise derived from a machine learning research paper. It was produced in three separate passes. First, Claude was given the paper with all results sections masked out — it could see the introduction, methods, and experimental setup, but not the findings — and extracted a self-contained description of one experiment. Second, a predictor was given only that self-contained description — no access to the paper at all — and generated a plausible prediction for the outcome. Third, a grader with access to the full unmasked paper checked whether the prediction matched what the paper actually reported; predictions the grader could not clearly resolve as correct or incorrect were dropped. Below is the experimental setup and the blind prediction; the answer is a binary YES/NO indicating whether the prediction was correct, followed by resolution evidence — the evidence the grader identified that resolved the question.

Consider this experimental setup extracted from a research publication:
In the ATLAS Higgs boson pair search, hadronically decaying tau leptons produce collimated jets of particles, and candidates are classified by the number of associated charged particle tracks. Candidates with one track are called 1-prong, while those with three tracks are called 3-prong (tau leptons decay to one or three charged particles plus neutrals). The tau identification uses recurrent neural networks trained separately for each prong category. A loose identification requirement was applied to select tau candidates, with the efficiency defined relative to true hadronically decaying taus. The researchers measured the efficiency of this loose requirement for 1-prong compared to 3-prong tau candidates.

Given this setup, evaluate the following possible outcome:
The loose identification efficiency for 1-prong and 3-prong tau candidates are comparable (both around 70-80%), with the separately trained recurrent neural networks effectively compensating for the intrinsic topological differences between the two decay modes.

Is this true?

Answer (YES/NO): NO